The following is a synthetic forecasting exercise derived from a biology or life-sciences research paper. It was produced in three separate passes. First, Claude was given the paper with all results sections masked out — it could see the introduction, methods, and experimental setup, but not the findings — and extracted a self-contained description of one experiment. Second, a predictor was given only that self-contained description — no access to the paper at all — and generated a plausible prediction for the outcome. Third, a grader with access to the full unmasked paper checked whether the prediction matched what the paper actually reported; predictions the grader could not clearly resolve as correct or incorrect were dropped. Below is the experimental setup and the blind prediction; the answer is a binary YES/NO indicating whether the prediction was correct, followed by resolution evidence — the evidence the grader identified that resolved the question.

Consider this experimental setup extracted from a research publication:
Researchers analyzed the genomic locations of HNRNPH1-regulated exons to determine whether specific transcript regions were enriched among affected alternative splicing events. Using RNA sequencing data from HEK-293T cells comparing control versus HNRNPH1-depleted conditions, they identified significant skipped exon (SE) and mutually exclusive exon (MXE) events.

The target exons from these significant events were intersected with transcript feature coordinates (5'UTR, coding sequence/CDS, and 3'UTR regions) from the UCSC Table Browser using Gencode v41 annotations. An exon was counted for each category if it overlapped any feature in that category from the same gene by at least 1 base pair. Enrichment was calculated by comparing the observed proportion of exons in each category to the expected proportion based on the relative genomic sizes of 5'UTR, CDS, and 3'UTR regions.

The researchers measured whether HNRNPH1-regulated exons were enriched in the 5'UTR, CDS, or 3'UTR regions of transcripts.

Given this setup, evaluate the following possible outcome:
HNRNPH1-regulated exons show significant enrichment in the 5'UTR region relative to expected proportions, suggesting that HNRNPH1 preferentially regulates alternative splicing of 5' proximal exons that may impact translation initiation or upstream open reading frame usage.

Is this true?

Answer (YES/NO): NO